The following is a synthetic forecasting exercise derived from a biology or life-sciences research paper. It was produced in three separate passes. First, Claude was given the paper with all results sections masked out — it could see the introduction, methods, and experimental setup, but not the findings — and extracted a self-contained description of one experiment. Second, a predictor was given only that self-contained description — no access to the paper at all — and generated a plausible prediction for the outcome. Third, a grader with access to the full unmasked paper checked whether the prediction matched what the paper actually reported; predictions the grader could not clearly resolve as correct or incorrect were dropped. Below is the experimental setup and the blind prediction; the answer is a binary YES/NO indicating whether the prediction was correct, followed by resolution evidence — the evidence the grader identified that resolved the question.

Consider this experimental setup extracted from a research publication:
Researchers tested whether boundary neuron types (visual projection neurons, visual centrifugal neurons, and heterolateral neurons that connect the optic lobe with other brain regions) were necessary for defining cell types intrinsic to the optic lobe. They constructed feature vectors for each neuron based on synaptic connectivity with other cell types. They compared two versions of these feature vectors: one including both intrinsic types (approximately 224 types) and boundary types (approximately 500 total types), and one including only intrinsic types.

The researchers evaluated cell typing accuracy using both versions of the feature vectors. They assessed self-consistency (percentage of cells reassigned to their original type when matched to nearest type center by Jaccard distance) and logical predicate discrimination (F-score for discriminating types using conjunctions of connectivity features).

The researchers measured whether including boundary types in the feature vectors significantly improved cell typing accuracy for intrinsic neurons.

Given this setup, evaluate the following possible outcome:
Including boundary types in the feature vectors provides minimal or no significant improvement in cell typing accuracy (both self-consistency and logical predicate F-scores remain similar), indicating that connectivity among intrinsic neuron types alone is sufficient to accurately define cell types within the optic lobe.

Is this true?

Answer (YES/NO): YES